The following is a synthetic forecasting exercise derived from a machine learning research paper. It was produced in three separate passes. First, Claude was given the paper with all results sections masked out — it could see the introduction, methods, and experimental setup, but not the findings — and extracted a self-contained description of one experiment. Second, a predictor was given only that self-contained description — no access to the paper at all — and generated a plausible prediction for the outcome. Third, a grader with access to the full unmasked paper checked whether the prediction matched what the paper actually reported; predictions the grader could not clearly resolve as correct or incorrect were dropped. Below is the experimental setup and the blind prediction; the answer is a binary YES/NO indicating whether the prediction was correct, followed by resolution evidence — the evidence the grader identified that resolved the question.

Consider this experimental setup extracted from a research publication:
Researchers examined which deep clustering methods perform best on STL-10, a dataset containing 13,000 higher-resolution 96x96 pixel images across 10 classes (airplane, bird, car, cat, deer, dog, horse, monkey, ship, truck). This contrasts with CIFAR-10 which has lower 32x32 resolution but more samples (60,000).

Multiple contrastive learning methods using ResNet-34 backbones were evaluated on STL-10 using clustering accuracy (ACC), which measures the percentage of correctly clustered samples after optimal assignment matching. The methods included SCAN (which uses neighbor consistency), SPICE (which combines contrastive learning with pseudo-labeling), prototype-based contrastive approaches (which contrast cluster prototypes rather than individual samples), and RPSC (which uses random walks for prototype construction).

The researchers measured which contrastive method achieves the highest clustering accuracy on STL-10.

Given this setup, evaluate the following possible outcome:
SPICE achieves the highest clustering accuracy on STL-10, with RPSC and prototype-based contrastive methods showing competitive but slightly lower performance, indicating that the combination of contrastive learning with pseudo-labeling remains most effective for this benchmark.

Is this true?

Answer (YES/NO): NO